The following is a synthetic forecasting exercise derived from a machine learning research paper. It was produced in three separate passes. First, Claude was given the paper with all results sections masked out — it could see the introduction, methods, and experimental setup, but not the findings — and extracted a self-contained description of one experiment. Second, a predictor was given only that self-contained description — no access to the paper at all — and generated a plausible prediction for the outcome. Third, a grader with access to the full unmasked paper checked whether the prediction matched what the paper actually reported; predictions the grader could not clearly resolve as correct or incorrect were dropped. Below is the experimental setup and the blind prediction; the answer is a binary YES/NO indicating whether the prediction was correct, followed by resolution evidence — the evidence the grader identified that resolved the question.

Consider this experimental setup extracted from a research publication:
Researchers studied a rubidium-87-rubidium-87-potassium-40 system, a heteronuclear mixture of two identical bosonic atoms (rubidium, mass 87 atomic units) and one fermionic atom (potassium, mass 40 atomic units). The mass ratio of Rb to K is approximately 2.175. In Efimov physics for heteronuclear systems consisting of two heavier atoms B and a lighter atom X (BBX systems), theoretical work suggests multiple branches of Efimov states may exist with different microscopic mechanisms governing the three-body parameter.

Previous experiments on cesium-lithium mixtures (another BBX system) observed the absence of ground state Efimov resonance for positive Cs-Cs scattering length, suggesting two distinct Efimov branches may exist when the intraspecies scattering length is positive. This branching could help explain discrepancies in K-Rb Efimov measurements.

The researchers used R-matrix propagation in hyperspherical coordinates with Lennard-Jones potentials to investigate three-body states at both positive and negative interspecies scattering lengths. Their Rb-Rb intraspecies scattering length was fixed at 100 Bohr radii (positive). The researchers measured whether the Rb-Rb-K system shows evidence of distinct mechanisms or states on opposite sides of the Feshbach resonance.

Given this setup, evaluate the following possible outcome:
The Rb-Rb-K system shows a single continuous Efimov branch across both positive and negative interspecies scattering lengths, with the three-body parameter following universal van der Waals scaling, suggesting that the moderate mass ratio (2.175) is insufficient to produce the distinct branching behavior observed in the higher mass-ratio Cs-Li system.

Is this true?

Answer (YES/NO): NO